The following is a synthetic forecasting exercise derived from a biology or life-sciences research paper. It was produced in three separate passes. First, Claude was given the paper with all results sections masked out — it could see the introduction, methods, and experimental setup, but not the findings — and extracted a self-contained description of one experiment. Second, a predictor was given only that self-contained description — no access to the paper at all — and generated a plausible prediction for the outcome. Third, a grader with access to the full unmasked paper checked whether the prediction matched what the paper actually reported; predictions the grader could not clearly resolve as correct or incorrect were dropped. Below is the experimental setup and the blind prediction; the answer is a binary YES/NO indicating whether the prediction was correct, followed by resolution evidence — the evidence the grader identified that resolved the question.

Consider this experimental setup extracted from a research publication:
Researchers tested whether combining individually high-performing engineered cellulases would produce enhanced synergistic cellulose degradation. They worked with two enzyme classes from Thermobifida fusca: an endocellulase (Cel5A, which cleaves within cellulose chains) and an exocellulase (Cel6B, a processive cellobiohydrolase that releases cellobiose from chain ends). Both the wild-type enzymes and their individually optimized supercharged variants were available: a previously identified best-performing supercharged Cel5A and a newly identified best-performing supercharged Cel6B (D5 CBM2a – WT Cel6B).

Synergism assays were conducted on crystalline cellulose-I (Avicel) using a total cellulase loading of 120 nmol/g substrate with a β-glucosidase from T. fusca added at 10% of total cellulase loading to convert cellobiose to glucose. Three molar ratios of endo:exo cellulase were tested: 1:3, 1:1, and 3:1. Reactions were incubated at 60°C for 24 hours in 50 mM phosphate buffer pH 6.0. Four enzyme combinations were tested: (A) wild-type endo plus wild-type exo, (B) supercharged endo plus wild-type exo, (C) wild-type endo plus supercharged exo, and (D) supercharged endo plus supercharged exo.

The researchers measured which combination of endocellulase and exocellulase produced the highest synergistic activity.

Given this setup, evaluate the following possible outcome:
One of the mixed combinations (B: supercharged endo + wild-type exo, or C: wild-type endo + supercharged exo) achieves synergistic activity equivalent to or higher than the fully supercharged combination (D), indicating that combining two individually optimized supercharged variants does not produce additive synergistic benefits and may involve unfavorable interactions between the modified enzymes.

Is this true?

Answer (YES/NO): NO